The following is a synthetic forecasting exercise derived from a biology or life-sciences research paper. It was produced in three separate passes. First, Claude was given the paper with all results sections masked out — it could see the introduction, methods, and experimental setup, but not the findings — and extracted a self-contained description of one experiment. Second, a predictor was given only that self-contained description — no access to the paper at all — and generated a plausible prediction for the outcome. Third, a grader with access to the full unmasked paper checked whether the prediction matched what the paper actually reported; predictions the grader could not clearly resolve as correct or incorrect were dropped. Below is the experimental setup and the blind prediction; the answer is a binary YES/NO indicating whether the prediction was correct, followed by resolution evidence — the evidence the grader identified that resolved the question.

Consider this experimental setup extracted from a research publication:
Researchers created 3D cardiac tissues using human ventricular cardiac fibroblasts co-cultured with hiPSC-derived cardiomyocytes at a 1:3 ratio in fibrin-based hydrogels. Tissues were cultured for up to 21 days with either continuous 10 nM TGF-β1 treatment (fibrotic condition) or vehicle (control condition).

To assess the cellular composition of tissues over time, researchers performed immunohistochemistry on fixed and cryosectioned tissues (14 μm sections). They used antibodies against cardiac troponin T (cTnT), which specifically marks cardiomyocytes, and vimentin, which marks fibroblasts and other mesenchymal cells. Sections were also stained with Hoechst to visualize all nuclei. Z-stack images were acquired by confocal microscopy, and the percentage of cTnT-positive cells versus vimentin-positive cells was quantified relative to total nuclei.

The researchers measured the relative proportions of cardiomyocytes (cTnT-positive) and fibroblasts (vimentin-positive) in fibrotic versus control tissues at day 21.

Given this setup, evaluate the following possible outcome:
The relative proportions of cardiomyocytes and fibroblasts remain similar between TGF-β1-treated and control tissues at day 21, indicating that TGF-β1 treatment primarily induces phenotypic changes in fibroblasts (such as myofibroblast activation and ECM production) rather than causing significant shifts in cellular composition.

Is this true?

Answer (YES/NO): YES